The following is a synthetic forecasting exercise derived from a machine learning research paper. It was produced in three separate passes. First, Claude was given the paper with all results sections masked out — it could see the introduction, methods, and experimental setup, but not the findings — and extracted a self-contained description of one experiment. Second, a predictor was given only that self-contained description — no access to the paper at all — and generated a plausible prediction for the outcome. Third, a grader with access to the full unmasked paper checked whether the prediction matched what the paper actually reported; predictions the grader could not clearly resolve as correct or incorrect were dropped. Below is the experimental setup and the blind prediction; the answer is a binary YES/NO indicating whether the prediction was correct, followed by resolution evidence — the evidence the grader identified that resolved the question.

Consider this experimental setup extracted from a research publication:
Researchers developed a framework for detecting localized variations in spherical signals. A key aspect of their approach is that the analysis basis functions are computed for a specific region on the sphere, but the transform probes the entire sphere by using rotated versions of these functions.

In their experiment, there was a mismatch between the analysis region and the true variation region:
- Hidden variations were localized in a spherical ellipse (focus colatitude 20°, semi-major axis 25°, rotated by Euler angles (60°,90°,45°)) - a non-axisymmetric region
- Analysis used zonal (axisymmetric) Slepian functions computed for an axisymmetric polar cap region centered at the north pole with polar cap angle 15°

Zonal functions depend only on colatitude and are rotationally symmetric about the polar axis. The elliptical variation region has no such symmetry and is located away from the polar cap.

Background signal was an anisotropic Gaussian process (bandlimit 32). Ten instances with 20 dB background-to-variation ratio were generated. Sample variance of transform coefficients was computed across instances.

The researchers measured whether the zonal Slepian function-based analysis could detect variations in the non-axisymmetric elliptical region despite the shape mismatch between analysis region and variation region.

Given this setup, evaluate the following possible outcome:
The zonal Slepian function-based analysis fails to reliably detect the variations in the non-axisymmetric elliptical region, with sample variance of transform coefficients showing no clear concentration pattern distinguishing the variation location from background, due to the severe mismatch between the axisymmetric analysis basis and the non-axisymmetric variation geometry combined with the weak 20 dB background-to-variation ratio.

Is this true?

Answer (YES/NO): NO